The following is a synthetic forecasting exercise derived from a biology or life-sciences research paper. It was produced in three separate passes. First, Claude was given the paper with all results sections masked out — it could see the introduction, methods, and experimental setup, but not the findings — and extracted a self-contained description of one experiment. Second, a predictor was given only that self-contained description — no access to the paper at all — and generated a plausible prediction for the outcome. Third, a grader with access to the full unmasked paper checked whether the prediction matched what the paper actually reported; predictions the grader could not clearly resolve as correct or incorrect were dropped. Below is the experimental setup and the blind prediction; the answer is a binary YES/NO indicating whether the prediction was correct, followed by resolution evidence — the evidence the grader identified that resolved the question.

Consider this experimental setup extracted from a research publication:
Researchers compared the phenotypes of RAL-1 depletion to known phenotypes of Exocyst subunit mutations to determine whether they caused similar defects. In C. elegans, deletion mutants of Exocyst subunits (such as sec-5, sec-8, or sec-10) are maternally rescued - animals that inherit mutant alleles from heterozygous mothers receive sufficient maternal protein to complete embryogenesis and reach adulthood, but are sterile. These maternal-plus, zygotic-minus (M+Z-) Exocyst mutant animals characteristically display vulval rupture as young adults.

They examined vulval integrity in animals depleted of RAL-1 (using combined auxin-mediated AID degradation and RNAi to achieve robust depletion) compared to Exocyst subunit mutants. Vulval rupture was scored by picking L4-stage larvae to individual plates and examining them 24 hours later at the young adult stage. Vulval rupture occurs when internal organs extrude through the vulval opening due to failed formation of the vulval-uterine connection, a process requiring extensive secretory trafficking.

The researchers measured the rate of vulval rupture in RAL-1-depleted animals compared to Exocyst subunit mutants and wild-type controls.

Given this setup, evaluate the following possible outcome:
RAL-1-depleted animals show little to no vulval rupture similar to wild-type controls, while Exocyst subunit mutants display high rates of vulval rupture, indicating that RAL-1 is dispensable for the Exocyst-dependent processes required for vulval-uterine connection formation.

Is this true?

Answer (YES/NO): NO